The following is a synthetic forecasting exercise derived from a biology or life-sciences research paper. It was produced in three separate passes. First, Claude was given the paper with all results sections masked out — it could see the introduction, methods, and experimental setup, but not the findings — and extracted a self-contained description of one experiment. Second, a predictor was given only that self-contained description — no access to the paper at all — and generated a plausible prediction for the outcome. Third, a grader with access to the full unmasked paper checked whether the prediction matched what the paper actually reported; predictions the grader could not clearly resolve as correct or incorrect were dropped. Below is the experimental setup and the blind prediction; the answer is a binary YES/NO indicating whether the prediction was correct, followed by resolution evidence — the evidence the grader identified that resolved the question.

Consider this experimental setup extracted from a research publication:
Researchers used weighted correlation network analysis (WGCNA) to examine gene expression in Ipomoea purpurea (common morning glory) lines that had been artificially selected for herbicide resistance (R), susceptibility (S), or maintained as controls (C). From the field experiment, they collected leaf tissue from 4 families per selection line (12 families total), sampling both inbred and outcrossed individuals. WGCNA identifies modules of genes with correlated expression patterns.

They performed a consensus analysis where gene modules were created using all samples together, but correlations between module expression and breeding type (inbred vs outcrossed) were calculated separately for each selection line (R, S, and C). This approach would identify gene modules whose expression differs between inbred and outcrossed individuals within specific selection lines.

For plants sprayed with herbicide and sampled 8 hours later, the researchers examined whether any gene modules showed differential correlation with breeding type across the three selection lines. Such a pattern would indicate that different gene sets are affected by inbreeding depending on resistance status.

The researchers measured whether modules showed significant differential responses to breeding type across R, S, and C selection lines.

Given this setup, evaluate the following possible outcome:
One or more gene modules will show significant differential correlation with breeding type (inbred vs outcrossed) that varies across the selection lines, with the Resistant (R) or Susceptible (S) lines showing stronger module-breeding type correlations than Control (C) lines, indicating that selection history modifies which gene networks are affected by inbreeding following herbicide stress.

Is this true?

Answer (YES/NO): NO